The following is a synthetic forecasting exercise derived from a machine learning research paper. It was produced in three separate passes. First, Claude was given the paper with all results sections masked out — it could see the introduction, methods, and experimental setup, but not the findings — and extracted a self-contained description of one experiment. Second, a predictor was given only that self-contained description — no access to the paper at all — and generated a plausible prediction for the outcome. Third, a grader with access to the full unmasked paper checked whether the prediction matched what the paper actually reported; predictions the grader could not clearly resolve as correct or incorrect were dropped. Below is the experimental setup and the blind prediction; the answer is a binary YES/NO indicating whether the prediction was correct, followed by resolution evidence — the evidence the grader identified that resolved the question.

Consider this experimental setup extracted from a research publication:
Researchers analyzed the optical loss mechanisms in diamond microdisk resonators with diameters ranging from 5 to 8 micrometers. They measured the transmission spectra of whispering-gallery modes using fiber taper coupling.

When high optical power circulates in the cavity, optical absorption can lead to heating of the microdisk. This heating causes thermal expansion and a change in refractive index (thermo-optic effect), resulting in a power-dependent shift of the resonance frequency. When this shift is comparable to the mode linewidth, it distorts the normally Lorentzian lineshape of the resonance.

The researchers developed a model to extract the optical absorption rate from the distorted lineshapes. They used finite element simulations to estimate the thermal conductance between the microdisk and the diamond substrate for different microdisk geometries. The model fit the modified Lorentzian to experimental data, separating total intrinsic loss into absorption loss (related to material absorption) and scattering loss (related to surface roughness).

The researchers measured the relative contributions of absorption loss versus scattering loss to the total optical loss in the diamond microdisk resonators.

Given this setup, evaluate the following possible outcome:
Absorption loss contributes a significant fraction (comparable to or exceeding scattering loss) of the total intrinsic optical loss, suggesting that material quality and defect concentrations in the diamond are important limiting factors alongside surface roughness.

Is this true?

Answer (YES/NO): NO